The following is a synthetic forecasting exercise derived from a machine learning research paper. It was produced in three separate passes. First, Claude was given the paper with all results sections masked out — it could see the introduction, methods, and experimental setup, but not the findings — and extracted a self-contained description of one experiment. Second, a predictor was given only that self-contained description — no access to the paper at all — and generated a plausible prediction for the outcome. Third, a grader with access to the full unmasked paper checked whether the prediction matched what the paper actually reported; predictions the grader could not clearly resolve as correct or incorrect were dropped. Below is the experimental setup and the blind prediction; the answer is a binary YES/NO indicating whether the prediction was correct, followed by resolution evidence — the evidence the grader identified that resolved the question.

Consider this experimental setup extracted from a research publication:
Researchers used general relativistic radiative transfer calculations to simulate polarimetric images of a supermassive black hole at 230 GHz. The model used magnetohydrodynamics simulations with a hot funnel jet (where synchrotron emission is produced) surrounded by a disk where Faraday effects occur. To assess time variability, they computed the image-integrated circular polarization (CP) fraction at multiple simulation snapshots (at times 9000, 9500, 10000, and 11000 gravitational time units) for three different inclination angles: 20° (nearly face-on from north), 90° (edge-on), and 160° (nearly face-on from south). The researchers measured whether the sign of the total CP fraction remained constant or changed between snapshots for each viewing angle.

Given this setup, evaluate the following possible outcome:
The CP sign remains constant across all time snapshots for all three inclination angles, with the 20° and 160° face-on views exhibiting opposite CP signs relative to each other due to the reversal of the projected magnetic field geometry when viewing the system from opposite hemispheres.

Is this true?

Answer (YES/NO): NO